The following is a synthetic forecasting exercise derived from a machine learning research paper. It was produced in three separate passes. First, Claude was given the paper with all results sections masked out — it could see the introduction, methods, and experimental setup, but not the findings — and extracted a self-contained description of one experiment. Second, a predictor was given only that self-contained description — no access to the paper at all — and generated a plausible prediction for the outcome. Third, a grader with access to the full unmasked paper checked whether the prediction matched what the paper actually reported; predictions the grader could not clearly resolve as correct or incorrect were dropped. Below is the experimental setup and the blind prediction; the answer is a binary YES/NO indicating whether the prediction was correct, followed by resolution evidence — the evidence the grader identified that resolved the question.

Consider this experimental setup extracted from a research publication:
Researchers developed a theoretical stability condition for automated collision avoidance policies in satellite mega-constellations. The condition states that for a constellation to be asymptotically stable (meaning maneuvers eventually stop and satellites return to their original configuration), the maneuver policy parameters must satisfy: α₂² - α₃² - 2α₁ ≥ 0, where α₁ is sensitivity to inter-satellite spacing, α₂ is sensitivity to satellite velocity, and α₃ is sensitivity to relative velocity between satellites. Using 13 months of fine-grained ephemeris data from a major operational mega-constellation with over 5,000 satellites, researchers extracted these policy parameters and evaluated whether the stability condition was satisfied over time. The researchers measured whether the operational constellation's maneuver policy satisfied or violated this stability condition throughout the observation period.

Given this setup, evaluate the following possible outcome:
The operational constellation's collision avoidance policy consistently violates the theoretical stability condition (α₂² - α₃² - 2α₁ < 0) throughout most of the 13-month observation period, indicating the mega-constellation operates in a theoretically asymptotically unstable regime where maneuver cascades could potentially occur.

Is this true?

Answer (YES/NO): YES